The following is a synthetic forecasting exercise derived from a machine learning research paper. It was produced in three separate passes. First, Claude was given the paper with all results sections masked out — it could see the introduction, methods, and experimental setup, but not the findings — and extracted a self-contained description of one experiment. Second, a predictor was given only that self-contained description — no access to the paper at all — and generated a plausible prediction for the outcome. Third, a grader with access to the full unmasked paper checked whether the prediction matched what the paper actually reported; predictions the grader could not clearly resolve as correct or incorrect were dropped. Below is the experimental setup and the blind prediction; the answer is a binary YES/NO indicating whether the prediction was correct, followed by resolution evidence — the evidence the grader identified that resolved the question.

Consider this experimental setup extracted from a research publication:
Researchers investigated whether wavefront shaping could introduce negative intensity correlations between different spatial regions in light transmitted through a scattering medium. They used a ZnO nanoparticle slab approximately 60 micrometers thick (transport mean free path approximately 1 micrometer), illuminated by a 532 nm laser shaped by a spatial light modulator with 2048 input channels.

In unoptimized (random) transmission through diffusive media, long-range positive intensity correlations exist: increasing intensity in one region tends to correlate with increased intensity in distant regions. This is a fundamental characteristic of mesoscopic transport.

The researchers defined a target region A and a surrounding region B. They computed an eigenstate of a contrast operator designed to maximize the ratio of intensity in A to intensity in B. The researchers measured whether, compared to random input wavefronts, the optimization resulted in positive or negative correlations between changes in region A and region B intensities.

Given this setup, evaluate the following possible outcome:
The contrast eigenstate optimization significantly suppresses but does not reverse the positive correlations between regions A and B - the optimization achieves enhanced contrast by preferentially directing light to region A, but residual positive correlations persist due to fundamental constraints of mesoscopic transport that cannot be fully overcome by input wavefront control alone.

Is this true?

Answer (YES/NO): NO